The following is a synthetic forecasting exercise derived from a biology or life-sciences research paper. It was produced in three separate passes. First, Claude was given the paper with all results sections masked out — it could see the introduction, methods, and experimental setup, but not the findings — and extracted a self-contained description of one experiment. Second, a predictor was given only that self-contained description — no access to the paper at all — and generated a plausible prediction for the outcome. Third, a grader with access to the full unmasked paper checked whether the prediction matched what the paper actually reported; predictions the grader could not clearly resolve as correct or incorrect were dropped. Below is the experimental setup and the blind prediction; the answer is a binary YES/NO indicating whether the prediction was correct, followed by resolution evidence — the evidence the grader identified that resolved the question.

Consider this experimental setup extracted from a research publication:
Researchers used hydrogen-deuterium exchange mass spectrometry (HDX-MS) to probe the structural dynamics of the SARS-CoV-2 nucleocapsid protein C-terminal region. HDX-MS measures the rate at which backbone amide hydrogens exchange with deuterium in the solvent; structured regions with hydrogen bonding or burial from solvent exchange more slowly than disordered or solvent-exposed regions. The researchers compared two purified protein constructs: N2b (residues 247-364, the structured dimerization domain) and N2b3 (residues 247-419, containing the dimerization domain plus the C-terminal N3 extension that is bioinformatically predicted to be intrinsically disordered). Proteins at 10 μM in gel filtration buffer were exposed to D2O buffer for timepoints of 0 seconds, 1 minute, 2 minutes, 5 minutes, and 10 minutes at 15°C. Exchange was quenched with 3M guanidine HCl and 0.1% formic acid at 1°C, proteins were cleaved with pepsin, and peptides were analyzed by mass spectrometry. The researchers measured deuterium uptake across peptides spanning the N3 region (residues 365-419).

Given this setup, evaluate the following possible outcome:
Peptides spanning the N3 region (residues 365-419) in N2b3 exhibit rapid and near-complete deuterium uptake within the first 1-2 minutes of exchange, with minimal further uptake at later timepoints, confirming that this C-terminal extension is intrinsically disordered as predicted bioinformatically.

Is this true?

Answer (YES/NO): NO